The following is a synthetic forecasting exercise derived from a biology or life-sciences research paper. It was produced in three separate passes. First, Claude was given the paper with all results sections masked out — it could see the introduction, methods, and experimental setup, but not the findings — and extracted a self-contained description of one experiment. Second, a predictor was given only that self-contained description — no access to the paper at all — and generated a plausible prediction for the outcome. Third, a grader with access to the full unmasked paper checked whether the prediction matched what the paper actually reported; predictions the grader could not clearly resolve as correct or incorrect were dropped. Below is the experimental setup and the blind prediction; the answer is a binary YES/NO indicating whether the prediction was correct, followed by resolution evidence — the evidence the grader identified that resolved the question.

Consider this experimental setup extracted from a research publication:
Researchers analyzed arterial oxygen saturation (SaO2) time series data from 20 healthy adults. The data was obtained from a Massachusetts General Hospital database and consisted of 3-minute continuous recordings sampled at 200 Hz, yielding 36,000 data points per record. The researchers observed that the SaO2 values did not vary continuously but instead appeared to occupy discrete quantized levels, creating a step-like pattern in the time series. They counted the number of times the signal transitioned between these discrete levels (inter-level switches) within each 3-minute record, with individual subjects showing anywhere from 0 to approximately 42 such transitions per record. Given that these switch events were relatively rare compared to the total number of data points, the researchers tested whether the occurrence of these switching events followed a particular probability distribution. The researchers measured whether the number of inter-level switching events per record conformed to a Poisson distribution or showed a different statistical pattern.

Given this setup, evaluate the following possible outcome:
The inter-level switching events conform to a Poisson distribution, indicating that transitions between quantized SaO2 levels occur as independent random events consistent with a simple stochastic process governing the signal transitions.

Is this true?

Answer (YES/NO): YES